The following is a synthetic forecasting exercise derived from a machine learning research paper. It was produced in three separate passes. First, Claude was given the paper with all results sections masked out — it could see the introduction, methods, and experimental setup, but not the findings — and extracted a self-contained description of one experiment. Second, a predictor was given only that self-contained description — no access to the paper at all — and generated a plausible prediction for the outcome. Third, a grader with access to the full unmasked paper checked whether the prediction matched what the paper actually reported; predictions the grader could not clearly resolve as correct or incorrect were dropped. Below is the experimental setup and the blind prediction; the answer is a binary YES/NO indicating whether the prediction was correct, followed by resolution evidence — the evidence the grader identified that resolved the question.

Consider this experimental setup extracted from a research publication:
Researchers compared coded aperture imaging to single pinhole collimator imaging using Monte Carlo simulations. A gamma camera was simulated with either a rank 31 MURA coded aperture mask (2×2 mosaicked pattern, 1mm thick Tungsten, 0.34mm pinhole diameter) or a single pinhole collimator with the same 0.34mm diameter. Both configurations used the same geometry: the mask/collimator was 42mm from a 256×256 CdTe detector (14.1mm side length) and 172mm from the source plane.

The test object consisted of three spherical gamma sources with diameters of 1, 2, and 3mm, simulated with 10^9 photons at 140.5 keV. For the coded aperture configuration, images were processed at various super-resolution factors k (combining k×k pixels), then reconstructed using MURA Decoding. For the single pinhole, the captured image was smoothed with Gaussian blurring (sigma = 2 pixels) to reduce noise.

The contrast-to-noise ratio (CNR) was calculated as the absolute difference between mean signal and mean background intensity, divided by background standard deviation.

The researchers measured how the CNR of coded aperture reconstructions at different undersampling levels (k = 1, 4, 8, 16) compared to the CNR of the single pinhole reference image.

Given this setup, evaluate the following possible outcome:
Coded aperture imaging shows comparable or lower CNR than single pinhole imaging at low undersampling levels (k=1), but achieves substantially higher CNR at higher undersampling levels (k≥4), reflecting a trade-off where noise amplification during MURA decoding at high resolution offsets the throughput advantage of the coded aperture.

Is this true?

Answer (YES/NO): NO